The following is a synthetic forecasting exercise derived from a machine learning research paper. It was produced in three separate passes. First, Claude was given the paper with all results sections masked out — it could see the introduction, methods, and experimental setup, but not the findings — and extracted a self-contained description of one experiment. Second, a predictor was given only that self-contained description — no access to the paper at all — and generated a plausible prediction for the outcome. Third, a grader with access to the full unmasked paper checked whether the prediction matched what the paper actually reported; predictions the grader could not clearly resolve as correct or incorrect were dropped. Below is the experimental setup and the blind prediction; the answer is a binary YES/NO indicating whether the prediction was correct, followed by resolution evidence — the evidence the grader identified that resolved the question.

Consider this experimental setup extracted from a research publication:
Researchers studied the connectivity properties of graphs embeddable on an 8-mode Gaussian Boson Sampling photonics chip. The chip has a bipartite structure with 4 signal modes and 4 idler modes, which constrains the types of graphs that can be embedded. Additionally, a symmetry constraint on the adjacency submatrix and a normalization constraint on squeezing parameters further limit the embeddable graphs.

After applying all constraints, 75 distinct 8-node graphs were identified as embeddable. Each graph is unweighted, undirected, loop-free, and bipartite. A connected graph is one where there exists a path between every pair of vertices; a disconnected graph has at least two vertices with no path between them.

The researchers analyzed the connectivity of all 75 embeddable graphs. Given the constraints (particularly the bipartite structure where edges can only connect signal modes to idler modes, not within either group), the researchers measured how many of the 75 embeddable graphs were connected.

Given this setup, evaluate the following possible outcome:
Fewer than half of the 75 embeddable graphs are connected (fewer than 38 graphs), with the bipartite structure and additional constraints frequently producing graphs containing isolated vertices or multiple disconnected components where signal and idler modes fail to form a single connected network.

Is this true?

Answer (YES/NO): YES